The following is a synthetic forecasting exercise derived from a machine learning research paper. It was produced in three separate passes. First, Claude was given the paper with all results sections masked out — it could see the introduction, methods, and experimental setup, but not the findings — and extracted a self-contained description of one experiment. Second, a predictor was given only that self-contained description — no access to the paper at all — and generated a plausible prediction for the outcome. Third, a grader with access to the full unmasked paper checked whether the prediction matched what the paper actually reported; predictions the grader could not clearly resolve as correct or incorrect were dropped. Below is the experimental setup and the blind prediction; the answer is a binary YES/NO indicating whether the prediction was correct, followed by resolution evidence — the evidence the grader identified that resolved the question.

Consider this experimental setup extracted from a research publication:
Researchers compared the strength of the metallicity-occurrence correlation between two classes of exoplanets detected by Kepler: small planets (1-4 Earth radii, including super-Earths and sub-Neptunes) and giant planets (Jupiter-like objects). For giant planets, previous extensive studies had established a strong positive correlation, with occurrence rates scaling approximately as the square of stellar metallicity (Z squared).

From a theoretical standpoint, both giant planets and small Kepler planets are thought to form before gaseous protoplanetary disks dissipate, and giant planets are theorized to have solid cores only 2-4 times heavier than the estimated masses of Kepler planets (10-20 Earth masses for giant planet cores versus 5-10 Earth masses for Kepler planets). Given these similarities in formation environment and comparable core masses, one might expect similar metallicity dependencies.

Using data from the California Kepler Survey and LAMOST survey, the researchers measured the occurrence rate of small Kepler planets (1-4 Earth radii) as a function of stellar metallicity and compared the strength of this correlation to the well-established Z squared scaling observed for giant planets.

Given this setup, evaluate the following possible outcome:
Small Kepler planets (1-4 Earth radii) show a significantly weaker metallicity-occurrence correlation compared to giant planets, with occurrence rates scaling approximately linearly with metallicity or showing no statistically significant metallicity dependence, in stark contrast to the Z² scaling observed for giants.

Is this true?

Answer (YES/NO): NO